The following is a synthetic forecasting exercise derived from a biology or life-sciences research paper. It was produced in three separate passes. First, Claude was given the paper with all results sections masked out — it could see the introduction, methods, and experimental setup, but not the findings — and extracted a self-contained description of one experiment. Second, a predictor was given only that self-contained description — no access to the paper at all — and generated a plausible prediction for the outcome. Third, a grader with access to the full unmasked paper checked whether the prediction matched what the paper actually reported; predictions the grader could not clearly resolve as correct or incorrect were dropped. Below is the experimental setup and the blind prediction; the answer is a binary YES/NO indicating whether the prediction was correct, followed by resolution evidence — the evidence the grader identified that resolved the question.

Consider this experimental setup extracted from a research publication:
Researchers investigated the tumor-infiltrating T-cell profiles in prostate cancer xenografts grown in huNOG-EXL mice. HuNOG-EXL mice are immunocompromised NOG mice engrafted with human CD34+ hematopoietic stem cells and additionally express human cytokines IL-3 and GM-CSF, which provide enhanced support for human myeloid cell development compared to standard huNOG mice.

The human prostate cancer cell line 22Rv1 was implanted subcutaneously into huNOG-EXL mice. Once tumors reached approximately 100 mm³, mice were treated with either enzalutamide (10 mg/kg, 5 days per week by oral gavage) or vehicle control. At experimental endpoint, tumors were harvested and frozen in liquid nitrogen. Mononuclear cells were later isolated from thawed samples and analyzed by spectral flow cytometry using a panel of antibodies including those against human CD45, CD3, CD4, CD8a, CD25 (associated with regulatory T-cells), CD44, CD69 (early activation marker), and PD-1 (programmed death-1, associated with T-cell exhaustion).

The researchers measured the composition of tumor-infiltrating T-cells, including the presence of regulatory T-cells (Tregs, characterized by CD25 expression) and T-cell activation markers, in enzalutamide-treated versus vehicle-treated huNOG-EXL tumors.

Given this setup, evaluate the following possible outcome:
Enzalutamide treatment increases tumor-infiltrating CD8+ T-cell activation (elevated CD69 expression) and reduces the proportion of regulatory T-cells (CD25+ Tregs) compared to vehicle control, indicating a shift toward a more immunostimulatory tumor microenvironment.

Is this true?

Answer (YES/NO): NO